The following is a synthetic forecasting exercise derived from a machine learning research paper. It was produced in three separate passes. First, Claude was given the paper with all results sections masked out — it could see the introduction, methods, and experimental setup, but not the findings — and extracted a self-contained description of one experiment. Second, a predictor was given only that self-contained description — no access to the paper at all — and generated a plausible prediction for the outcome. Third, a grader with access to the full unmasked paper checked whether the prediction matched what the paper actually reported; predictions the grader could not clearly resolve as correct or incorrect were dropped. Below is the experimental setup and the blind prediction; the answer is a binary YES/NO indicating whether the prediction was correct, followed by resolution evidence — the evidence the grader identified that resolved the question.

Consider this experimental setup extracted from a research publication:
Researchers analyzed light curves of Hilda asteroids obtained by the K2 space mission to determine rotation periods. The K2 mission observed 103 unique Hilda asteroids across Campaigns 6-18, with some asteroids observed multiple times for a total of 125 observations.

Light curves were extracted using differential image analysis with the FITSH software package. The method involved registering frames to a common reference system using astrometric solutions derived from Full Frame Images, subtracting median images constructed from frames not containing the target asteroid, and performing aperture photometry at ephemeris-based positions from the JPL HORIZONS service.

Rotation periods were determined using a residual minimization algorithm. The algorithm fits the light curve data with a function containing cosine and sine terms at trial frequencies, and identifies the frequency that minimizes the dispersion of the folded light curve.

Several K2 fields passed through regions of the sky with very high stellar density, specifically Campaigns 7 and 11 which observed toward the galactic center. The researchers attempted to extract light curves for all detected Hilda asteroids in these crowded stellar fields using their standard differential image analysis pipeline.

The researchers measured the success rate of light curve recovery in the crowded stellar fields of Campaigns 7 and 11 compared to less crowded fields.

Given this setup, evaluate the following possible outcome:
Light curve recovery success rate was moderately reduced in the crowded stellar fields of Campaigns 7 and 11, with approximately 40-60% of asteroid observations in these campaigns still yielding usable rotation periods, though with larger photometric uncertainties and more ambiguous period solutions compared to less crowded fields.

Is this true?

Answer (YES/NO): NO